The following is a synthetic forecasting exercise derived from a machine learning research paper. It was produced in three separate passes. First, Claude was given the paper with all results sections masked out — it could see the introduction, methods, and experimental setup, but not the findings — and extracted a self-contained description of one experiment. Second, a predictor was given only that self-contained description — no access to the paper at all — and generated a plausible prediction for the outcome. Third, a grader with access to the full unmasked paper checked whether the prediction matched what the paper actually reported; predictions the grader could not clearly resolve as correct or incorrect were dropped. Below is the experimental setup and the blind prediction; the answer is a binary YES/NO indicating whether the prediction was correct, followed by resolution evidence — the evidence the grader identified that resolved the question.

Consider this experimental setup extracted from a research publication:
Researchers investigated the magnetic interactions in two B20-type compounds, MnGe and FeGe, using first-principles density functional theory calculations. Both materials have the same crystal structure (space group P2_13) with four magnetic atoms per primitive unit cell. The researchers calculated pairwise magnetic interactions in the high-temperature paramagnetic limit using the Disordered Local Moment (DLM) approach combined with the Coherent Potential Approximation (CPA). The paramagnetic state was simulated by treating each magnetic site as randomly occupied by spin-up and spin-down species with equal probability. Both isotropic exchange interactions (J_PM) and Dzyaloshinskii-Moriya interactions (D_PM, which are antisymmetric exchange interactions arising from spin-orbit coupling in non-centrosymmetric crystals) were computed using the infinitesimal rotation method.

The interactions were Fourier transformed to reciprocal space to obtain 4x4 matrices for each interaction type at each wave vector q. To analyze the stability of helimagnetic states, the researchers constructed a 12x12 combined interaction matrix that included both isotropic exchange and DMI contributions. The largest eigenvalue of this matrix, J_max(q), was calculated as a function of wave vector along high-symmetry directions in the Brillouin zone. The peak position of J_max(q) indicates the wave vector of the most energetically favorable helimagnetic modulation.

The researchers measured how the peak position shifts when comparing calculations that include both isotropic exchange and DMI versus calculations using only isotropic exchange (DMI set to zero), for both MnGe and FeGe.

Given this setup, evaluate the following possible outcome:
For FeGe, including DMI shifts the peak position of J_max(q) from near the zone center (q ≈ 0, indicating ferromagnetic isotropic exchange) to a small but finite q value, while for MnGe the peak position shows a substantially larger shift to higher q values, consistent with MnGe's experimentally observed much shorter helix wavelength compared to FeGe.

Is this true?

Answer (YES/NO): NO